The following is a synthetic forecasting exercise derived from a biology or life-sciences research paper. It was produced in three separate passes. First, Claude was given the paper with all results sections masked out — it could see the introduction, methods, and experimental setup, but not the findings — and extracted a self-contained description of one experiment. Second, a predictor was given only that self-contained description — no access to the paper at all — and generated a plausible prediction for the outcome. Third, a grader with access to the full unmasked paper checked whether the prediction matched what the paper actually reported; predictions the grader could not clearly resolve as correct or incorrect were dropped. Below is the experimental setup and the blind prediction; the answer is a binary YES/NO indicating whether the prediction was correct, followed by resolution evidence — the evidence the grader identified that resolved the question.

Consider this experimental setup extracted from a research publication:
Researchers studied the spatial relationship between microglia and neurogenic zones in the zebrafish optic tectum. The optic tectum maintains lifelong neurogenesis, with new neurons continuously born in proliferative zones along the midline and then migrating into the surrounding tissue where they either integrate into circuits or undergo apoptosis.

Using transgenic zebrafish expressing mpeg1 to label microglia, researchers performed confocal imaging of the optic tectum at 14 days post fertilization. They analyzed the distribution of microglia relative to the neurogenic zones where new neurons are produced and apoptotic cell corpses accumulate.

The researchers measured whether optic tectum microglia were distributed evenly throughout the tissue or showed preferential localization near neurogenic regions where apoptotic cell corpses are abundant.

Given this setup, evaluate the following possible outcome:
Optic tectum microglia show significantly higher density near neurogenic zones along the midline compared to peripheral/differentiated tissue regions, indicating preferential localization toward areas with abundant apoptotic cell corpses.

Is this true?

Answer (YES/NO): YES